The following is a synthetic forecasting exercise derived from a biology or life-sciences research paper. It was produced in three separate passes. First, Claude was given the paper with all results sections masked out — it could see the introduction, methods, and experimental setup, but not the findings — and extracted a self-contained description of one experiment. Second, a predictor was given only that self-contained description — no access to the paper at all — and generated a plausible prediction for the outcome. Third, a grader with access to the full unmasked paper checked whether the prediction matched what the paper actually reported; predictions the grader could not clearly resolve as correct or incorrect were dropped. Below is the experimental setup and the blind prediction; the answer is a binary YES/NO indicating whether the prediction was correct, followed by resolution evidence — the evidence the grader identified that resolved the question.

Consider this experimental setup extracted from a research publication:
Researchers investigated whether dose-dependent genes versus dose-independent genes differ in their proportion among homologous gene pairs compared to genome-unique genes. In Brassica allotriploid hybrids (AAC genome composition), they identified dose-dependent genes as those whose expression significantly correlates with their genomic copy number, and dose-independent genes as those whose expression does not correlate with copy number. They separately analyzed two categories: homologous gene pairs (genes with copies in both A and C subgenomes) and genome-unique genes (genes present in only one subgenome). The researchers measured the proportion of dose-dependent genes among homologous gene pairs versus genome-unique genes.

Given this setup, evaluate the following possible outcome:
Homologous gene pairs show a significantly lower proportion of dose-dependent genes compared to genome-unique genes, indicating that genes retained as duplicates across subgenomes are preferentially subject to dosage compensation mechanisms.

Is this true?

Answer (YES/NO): NO